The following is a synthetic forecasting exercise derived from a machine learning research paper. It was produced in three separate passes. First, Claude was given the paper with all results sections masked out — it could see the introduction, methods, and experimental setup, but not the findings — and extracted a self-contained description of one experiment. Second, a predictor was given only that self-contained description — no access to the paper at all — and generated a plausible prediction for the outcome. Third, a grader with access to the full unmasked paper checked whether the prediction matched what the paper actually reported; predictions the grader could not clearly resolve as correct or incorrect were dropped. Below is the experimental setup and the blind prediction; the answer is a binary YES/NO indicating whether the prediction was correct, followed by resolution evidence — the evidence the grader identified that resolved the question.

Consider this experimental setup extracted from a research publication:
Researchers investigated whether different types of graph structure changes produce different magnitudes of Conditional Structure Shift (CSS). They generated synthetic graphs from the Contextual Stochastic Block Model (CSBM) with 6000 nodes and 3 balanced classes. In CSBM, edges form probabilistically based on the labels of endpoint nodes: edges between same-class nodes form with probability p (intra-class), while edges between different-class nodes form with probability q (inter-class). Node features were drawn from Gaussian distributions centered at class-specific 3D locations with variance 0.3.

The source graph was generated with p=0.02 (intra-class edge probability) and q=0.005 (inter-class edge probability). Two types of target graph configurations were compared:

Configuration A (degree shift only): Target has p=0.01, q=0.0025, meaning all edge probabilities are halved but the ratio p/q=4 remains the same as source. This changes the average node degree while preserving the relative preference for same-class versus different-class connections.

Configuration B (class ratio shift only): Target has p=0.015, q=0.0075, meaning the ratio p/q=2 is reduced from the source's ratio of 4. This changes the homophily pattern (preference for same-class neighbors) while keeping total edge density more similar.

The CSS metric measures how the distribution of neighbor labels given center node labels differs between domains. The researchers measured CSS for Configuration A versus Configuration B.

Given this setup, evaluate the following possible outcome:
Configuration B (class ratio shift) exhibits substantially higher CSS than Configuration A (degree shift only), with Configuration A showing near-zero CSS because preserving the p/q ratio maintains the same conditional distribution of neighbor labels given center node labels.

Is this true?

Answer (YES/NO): YES